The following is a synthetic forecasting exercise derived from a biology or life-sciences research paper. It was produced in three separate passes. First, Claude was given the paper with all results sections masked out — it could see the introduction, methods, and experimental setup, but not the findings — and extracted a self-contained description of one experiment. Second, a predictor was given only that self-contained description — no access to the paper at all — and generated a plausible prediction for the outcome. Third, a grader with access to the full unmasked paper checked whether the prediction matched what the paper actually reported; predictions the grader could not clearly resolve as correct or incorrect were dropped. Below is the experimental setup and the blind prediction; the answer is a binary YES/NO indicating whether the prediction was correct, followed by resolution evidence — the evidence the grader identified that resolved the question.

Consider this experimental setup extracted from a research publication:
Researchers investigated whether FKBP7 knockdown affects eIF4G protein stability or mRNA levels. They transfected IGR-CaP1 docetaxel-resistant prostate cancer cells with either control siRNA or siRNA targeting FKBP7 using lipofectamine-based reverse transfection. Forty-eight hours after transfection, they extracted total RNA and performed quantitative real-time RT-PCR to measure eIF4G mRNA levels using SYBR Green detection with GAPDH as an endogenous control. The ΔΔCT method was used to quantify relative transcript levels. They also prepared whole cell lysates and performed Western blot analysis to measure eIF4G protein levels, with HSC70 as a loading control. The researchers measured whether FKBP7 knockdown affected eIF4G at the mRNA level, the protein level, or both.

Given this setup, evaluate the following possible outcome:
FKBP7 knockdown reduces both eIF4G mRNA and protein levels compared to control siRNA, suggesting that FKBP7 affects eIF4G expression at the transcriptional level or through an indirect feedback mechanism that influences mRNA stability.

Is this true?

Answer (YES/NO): NO